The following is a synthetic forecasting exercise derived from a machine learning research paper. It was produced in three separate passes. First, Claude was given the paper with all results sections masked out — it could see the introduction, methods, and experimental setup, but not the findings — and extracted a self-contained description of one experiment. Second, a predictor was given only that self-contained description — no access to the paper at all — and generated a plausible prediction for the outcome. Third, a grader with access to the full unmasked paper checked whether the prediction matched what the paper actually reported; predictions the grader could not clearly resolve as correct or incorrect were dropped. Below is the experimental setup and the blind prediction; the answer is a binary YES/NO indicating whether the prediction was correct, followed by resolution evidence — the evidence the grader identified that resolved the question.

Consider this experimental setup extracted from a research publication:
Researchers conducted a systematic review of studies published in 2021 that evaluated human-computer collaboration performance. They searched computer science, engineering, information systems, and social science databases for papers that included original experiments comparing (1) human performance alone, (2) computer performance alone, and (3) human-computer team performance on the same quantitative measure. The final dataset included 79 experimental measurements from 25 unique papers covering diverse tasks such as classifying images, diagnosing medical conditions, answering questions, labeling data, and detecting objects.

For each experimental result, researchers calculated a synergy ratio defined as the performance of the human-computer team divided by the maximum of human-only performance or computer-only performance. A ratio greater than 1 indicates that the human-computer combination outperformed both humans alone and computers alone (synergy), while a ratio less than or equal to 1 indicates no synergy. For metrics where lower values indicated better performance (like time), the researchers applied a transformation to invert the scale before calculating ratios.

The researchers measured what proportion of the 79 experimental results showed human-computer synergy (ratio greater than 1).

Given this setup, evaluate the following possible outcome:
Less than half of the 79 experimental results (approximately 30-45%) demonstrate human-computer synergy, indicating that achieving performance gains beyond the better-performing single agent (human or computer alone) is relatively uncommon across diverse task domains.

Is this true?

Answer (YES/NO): YES